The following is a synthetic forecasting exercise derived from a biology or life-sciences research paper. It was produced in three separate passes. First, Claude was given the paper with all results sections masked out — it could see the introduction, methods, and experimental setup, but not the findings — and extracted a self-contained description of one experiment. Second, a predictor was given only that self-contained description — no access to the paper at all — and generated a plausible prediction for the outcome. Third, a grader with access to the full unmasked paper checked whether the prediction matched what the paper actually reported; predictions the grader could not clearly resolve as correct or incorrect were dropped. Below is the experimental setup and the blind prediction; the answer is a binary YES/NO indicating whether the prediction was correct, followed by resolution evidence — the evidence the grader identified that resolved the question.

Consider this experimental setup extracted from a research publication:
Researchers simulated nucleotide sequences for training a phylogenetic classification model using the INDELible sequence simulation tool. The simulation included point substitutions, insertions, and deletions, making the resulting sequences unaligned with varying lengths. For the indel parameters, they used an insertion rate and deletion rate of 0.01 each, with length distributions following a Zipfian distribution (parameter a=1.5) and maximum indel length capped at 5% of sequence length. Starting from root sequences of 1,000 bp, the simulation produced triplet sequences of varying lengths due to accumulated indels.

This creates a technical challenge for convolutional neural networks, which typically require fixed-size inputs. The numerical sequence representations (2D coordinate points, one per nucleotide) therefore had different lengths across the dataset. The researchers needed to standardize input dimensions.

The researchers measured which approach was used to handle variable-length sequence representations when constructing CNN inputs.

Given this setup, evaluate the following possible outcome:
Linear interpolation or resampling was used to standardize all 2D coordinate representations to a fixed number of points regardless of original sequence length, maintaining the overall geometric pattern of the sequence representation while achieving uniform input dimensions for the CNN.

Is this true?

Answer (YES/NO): NO